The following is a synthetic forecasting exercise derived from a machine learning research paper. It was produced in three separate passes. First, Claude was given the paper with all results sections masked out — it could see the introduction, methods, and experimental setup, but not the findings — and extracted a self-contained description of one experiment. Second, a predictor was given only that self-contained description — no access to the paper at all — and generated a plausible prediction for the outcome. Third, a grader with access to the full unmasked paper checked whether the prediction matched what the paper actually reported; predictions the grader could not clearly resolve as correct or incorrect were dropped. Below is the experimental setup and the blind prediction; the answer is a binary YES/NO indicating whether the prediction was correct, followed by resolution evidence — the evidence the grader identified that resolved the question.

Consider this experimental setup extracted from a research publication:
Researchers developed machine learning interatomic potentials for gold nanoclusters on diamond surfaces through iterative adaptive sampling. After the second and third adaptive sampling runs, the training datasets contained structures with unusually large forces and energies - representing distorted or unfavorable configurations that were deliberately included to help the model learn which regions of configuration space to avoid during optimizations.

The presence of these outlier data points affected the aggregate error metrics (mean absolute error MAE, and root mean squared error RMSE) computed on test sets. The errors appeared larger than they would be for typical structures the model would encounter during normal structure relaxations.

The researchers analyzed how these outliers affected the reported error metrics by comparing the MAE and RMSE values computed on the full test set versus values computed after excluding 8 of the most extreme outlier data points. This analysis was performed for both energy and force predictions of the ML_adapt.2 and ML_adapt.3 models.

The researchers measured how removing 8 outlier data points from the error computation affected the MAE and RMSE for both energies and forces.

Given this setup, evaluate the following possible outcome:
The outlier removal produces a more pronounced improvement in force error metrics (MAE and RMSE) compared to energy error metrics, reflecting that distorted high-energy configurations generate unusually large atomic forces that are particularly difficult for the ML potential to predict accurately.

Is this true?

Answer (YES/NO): YES